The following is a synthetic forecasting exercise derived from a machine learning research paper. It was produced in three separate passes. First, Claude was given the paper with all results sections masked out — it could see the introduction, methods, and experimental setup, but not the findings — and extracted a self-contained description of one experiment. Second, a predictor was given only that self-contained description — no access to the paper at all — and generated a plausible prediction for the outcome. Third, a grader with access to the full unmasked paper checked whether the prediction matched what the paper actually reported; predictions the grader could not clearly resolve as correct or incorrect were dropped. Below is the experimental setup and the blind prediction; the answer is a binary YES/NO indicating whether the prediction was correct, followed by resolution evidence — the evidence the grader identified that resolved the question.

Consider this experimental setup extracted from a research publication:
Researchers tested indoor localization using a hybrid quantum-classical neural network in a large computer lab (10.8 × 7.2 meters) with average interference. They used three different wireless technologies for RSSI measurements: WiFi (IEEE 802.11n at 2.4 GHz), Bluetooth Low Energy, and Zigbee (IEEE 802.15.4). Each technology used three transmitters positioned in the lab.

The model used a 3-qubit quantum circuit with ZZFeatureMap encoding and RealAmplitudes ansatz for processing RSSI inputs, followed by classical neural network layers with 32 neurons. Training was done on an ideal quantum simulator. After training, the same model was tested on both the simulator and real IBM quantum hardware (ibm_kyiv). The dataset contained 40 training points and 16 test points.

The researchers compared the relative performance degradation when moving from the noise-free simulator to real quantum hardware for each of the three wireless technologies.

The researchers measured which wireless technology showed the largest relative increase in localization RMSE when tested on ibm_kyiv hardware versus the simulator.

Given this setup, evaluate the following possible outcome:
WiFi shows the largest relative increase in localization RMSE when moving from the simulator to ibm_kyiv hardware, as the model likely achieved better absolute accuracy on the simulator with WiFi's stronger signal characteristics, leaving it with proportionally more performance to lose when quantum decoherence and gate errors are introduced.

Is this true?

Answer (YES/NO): NO